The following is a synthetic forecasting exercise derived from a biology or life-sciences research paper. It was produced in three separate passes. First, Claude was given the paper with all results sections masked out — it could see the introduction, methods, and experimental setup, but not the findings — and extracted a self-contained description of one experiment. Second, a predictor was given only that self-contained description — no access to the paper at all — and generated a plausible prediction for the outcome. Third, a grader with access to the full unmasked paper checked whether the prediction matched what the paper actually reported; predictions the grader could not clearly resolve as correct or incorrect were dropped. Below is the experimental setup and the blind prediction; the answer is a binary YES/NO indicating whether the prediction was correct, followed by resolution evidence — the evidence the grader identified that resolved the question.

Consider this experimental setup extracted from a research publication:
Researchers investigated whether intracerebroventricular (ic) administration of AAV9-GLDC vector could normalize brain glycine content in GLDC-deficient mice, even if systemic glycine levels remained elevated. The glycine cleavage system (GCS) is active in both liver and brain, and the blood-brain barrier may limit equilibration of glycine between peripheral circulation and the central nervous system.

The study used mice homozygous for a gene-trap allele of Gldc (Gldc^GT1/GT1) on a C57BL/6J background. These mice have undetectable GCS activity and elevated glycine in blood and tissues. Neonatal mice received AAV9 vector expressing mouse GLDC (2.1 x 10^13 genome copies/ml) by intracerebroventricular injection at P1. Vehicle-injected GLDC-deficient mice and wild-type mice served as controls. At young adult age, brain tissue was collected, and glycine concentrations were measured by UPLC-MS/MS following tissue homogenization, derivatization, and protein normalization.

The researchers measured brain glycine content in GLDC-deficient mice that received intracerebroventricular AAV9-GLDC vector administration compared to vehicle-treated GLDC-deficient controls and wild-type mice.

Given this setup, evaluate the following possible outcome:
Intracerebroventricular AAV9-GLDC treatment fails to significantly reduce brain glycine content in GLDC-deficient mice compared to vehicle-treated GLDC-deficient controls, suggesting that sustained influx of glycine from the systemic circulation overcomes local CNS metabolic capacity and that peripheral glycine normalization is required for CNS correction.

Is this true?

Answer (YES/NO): NO